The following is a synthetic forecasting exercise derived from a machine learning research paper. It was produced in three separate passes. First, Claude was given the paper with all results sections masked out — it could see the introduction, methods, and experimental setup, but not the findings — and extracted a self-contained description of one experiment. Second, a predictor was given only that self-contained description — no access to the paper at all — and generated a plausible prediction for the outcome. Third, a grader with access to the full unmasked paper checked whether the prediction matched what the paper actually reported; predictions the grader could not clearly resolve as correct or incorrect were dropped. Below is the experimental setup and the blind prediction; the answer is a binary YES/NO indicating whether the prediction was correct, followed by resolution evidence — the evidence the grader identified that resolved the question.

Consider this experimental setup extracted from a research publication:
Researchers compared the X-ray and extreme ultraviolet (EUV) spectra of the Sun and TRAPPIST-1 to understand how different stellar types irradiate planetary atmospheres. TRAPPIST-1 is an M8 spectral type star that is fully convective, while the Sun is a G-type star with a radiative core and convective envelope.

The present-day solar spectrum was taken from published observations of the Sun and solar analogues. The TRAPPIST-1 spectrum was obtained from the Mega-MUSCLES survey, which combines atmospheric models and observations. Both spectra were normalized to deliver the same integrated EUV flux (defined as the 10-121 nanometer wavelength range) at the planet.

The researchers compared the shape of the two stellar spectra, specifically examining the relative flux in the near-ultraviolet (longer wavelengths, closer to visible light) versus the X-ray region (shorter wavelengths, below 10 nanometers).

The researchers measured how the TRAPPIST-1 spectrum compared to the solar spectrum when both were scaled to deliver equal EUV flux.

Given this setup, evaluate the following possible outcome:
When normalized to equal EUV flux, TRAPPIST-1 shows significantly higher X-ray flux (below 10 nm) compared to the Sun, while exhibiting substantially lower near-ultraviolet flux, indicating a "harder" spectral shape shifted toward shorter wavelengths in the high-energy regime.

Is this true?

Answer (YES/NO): NO